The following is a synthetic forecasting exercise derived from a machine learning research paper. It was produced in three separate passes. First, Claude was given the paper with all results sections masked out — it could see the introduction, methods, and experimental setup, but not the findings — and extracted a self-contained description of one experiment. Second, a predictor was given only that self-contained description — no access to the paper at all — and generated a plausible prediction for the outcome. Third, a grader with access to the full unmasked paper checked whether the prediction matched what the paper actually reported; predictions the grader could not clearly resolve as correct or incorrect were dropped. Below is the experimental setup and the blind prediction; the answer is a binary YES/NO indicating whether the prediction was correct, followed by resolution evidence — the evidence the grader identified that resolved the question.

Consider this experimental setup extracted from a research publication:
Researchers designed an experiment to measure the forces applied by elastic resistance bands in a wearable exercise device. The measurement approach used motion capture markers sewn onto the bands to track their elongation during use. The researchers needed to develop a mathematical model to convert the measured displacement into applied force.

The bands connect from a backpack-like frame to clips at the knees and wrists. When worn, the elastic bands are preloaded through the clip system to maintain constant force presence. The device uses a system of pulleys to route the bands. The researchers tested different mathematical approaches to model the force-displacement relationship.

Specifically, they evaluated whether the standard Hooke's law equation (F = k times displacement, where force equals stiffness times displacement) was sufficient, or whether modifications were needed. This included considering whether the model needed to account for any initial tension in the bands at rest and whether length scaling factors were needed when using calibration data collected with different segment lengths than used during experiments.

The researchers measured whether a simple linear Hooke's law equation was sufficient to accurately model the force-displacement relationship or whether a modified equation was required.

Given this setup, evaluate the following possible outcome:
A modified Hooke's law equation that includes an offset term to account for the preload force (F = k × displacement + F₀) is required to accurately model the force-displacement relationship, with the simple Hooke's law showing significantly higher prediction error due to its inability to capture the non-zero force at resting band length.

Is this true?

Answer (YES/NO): NO